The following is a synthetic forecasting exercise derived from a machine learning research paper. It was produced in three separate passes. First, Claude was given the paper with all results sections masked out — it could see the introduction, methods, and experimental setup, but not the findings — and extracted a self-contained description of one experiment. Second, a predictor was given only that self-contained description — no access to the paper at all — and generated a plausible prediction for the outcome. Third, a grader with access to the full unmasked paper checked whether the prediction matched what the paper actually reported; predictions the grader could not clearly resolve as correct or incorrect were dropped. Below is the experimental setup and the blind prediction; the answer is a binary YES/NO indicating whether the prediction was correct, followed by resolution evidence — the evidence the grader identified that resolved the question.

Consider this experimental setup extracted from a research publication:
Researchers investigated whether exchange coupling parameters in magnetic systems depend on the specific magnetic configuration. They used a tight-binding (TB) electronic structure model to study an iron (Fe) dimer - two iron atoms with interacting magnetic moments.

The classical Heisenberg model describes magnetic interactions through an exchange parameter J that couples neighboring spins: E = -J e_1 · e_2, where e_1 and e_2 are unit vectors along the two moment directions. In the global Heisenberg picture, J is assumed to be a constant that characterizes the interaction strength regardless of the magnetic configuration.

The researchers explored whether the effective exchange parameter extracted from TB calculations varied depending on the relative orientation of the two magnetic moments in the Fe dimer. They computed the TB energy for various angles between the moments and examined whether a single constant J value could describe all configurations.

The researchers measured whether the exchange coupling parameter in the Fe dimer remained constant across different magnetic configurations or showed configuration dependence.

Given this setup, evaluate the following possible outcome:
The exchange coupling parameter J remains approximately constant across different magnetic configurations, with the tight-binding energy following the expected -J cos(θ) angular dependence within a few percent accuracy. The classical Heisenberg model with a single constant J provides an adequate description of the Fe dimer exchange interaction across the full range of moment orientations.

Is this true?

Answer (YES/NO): NO